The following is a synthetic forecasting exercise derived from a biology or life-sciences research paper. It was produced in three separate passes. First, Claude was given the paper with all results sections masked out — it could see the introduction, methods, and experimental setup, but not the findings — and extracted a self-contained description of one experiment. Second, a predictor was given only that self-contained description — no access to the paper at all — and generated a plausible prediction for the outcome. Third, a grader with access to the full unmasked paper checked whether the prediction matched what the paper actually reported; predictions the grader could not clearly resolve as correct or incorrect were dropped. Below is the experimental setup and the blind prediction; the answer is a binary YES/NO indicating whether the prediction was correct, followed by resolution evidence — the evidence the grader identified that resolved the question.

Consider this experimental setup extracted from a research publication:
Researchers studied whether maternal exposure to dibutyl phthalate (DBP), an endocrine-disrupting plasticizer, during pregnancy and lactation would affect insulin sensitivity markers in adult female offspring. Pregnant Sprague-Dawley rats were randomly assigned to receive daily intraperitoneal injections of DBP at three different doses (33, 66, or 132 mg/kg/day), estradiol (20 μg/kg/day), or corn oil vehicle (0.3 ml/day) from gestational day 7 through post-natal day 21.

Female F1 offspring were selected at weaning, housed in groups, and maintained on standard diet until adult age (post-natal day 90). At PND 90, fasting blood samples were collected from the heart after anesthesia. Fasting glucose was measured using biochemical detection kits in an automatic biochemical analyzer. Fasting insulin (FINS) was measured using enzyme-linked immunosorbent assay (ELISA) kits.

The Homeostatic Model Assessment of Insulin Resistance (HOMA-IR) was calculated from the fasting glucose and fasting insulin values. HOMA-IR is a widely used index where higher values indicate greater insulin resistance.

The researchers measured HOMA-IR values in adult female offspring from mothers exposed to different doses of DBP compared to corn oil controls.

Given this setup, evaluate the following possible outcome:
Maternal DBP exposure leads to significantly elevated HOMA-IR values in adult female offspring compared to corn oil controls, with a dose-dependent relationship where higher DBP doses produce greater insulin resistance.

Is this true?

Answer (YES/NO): NO